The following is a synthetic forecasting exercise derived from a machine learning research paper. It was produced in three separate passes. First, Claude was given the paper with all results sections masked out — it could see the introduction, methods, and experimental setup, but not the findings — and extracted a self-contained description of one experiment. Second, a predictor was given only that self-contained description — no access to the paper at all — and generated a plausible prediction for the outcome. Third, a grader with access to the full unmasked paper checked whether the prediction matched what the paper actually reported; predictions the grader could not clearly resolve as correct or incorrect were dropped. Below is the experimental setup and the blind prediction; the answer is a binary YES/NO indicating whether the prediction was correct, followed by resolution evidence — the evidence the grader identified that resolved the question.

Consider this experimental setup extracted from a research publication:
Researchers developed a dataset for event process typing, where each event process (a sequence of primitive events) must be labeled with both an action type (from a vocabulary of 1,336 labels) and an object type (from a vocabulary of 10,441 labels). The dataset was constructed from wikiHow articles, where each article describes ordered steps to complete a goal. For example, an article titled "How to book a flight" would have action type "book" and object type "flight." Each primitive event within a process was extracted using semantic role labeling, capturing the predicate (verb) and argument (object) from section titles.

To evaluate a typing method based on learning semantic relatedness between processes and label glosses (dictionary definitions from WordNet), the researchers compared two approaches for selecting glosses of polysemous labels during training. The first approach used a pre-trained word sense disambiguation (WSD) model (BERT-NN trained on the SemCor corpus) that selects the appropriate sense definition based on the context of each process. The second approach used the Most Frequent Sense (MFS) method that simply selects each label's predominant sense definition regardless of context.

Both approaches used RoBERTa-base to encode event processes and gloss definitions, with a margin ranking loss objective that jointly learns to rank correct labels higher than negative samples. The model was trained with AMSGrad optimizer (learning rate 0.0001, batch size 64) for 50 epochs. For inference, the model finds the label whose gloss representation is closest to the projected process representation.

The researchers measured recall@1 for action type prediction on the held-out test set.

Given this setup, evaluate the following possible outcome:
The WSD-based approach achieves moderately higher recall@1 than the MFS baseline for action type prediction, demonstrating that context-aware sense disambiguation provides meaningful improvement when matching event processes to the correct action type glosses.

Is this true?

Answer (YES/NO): NO